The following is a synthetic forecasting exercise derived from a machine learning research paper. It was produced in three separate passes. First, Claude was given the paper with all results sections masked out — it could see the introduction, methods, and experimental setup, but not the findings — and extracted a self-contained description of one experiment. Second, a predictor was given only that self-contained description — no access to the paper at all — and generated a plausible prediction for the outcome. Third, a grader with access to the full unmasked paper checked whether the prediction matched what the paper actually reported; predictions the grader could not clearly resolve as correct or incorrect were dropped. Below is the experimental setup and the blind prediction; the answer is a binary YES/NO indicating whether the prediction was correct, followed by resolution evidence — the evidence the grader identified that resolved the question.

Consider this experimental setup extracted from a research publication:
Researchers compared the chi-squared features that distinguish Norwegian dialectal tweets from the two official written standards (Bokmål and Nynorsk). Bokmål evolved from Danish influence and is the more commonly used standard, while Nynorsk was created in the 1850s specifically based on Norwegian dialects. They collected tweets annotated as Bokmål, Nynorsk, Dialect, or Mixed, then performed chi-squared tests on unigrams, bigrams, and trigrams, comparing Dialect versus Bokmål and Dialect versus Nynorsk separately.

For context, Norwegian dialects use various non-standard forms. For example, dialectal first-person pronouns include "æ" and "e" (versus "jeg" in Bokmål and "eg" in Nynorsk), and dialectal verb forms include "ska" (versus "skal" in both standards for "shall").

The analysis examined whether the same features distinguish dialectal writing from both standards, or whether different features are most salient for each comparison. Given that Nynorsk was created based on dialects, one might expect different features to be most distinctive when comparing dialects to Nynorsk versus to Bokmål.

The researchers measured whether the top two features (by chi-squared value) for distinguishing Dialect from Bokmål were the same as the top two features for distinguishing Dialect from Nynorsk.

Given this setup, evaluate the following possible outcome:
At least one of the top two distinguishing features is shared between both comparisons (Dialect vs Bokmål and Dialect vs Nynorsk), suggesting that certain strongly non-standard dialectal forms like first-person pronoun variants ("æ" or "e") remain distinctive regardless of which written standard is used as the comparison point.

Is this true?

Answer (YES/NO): YES